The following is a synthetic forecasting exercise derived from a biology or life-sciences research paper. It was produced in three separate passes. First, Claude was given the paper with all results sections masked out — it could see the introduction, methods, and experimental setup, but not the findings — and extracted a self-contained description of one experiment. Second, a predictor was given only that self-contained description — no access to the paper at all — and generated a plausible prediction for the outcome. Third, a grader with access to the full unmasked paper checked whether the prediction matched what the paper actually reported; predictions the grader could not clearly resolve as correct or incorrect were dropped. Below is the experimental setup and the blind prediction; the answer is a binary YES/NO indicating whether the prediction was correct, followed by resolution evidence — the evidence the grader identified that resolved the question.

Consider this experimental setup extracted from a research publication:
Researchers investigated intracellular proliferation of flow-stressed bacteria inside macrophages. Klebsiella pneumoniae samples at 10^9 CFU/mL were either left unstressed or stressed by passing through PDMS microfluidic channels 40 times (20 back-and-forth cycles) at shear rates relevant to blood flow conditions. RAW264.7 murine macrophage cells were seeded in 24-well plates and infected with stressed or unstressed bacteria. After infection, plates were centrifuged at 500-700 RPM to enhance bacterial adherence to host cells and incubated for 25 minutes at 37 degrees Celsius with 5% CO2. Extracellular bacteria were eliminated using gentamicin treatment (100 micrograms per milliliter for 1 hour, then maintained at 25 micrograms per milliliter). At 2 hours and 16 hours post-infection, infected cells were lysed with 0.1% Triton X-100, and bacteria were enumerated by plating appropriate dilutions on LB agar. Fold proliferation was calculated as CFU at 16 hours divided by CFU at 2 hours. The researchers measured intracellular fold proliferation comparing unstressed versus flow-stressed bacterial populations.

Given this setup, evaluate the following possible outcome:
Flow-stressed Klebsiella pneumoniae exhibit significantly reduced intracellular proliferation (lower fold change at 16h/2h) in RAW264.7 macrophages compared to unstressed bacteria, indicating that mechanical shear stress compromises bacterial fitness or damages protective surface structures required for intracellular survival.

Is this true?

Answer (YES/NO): NO